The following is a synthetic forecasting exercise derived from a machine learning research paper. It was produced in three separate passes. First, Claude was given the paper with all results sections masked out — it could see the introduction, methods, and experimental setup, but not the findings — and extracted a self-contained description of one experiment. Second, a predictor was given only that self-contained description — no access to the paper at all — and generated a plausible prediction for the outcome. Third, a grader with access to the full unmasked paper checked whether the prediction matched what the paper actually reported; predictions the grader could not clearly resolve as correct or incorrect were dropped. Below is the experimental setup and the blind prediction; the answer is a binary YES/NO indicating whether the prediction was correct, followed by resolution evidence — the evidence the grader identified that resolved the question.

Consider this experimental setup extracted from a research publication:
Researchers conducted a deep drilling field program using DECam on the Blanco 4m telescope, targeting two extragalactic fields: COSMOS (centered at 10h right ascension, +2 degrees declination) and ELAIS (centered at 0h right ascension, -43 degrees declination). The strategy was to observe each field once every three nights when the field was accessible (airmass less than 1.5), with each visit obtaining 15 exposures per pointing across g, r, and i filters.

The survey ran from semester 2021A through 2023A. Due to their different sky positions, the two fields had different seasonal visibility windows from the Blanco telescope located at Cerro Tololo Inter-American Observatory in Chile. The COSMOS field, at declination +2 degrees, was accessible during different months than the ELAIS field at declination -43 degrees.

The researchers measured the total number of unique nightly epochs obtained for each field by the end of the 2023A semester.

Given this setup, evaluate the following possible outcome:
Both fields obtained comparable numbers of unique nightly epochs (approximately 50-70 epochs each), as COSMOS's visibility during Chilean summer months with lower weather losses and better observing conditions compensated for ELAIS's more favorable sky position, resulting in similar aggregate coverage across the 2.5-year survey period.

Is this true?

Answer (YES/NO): NO